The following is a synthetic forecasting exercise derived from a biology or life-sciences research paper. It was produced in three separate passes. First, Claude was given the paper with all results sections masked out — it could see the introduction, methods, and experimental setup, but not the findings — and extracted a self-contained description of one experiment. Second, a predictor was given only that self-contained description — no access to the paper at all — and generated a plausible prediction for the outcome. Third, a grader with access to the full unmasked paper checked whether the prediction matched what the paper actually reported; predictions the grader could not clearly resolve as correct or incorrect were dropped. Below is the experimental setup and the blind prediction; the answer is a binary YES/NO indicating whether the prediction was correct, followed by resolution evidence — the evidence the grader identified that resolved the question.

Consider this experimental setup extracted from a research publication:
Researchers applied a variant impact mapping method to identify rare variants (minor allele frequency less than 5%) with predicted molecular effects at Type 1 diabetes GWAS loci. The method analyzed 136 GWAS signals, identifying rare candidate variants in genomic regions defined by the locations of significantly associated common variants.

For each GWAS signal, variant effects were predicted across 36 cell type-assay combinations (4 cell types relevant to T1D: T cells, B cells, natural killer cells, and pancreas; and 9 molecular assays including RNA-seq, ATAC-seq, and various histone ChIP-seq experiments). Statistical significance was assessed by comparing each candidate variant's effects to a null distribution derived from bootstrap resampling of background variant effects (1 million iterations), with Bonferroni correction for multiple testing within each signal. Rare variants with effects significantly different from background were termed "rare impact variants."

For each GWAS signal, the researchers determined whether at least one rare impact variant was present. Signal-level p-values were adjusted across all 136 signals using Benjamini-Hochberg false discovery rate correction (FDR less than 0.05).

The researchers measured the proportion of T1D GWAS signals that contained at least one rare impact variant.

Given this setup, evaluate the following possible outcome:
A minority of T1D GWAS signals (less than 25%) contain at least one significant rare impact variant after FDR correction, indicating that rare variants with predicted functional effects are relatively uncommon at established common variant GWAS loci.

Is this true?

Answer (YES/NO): NO